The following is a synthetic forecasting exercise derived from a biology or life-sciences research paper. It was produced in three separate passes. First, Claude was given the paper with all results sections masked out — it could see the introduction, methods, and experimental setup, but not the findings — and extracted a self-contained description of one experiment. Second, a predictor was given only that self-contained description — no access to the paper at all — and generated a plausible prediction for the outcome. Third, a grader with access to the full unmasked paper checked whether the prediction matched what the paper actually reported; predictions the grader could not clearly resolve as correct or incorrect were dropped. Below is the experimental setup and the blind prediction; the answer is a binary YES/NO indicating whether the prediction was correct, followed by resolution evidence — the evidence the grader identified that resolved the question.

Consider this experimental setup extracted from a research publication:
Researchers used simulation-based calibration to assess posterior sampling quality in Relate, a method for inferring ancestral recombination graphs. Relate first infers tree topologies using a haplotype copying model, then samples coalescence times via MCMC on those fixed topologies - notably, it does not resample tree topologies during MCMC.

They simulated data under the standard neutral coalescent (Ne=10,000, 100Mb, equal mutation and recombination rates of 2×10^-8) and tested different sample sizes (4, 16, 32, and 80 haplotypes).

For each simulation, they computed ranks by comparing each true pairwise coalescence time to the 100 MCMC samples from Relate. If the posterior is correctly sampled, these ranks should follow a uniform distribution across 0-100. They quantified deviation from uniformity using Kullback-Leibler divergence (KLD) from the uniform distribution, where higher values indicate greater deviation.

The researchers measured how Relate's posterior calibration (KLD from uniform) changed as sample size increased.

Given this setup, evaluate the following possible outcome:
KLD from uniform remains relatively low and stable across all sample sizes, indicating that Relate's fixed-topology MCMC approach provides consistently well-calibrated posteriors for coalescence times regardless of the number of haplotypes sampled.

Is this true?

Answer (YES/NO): NO